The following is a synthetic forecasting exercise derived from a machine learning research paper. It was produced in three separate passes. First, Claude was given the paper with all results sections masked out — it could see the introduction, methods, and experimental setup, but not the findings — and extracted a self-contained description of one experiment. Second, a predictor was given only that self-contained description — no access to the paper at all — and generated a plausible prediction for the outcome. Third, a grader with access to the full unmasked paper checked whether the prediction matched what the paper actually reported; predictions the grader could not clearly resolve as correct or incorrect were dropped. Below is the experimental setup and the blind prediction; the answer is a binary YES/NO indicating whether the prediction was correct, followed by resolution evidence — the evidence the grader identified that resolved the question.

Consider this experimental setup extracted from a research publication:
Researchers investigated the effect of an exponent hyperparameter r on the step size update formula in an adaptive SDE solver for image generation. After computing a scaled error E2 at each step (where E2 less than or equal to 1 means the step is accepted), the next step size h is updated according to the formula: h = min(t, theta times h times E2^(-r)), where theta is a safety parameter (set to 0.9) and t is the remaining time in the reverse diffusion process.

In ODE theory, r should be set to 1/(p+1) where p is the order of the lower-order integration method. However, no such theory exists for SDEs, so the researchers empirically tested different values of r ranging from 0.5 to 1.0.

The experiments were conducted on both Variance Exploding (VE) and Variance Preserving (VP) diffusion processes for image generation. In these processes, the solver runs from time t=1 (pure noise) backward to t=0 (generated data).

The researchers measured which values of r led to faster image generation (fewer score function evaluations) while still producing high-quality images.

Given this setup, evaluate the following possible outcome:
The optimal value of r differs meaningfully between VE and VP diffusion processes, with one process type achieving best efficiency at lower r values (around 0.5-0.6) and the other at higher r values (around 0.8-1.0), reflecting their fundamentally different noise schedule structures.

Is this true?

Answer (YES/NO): NO